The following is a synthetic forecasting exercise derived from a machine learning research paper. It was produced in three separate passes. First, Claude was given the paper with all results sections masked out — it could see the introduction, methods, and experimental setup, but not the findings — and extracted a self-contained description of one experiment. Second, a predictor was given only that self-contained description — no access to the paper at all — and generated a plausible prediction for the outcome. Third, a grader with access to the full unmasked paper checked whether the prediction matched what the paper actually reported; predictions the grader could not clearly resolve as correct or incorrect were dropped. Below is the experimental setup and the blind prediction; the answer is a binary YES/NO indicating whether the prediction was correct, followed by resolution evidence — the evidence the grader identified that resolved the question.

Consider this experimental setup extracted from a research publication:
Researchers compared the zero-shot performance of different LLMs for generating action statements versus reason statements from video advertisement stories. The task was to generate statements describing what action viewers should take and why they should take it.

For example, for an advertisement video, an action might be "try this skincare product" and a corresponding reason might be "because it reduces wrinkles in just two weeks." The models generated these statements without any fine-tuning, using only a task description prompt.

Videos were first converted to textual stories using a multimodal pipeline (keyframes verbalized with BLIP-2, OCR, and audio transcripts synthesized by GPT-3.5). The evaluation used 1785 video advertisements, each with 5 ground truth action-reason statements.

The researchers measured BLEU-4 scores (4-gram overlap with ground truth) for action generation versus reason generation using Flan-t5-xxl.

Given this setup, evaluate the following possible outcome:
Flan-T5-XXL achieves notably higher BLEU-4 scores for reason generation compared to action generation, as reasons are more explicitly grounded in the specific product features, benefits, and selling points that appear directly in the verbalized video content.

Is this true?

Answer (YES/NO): NO